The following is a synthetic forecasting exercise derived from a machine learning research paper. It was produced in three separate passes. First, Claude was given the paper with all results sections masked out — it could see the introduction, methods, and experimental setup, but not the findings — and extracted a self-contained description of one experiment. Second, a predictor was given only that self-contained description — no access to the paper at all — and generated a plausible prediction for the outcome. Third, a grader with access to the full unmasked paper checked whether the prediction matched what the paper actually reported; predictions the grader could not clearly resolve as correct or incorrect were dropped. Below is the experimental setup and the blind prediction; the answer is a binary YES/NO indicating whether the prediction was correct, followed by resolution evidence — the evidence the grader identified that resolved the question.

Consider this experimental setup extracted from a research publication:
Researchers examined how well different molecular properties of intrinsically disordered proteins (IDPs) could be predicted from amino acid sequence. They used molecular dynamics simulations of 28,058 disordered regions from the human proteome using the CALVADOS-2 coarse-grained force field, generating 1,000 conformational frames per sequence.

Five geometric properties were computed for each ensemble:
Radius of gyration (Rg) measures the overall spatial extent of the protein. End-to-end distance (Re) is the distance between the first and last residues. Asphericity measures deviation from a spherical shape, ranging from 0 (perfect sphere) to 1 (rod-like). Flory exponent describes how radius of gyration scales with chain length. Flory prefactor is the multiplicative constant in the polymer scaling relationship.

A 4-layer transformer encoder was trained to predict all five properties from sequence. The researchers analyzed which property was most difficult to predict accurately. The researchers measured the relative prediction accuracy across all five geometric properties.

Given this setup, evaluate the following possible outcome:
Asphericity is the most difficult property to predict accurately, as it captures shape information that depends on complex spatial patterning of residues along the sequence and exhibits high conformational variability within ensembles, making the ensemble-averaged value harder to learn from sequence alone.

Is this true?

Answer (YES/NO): NO